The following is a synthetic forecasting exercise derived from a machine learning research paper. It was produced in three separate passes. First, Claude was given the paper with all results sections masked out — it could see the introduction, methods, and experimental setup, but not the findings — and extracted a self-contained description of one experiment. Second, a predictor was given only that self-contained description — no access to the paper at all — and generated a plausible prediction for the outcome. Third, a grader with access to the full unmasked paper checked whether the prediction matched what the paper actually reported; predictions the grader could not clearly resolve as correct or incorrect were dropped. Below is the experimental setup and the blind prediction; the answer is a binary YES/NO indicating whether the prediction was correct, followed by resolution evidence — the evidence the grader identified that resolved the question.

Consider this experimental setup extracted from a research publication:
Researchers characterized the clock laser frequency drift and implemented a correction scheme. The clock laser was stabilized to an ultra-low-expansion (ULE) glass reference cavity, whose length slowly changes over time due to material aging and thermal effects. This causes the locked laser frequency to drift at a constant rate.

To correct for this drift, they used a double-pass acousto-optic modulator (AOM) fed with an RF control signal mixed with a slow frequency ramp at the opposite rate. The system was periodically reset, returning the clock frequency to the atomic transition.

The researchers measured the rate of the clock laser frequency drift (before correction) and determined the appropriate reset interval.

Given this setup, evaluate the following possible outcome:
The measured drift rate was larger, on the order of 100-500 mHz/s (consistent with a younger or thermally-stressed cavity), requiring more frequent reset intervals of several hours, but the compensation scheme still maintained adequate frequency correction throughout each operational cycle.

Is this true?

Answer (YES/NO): NO